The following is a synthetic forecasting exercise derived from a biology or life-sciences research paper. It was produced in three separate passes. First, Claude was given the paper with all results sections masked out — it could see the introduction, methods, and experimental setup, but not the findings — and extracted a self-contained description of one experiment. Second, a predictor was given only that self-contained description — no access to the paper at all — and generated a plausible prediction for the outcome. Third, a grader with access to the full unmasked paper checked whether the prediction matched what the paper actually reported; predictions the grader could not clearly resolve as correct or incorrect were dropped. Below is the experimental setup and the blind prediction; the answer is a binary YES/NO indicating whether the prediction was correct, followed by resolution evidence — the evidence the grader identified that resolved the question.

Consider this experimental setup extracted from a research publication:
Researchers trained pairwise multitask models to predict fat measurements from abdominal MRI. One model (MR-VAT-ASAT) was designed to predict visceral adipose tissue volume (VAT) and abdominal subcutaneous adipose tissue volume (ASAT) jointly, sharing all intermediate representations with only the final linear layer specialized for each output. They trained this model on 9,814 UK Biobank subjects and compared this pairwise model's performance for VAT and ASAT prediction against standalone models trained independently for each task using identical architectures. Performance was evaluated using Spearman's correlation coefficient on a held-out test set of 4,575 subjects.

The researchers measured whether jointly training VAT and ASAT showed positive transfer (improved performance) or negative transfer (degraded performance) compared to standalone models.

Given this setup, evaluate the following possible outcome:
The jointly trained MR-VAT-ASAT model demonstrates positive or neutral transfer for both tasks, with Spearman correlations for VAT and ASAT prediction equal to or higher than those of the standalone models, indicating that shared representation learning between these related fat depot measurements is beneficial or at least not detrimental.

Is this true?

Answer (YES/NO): YES